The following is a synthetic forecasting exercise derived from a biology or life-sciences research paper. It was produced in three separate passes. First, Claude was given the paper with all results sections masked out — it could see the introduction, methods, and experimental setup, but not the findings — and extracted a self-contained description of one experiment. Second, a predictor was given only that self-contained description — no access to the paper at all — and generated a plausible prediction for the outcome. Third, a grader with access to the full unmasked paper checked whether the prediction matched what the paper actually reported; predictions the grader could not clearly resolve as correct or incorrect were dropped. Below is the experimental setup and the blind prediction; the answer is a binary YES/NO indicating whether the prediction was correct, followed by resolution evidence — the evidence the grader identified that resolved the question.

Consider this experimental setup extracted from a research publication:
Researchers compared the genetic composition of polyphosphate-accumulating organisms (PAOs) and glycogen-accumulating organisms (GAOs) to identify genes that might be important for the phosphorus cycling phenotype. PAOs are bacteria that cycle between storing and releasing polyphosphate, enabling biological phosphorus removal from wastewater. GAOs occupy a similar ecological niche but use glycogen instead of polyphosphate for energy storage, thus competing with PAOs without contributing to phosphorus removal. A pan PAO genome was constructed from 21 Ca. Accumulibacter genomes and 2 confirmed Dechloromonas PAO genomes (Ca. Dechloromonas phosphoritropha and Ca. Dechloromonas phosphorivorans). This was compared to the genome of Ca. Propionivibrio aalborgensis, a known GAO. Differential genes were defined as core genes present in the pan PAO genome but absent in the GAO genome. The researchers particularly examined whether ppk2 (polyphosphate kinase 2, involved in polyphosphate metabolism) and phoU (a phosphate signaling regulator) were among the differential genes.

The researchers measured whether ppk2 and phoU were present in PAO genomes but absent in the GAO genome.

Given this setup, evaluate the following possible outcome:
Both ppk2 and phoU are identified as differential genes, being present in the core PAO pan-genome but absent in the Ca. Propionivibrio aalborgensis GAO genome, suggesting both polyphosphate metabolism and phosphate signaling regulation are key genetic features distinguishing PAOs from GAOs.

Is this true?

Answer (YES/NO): YES